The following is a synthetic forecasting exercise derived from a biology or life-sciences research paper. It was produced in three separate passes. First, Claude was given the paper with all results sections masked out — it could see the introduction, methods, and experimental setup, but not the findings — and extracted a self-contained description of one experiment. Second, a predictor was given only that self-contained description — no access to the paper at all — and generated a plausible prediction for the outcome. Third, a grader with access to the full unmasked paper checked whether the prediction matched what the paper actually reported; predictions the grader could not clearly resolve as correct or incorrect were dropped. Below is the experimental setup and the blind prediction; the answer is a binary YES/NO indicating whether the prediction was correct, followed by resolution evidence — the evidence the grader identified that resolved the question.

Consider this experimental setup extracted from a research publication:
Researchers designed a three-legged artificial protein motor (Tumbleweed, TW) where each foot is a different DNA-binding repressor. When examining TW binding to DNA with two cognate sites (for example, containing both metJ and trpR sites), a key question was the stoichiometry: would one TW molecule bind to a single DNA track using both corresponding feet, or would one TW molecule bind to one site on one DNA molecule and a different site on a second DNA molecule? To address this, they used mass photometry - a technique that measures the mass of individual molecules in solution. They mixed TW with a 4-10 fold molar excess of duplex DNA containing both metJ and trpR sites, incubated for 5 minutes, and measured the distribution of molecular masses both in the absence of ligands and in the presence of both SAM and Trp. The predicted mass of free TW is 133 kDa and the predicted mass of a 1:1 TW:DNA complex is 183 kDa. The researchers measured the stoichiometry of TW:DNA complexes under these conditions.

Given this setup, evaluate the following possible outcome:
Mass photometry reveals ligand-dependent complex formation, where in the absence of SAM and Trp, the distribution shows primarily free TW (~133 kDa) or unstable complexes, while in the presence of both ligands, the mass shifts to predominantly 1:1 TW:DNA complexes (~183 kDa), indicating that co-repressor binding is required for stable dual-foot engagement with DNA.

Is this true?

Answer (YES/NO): YES